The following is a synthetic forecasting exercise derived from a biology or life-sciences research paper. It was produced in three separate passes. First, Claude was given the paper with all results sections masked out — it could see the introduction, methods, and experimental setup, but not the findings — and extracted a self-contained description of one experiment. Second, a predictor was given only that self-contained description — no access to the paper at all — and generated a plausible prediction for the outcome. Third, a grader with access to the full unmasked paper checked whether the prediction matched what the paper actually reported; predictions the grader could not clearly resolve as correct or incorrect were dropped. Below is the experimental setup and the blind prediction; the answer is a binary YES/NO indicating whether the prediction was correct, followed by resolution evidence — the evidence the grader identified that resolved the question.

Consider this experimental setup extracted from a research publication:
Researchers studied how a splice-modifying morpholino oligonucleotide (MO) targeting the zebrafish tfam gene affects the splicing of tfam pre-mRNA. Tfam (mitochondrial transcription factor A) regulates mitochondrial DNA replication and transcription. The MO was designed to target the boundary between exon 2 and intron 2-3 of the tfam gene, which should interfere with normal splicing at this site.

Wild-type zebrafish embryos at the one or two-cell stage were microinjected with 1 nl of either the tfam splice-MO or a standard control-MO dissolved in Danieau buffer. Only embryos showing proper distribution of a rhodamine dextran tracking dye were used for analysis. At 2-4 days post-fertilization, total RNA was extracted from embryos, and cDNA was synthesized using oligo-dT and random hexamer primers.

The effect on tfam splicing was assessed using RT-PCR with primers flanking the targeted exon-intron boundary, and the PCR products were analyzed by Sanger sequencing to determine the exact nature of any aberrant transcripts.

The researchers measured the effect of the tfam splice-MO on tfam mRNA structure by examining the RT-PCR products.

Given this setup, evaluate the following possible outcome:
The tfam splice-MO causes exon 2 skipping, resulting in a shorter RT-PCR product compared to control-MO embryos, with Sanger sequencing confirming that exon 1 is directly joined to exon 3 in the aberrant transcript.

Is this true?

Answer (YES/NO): YES